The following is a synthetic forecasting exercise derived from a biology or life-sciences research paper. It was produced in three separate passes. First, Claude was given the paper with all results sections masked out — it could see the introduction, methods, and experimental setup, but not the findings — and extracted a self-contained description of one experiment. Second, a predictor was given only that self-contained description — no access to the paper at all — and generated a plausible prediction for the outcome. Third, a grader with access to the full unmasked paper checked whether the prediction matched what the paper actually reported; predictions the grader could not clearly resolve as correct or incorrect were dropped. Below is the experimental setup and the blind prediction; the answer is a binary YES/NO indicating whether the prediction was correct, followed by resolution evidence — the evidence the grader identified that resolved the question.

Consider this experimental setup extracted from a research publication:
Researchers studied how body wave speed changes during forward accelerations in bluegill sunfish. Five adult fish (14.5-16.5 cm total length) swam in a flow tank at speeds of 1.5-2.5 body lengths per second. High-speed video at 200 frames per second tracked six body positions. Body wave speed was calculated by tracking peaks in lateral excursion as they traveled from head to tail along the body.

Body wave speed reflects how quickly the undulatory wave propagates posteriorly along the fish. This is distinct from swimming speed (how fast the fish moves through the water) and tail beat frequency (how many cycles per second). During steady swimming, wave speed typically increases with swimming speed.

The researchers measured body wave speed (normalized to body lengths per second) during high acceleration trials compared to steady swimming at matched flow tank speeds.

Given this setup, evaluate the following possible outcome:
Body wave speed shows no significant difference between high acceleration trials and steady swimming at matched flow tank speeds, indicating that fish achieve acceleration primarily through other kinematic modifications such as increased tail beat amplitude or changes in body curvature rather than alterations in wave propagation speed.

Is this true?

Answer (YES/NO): NO